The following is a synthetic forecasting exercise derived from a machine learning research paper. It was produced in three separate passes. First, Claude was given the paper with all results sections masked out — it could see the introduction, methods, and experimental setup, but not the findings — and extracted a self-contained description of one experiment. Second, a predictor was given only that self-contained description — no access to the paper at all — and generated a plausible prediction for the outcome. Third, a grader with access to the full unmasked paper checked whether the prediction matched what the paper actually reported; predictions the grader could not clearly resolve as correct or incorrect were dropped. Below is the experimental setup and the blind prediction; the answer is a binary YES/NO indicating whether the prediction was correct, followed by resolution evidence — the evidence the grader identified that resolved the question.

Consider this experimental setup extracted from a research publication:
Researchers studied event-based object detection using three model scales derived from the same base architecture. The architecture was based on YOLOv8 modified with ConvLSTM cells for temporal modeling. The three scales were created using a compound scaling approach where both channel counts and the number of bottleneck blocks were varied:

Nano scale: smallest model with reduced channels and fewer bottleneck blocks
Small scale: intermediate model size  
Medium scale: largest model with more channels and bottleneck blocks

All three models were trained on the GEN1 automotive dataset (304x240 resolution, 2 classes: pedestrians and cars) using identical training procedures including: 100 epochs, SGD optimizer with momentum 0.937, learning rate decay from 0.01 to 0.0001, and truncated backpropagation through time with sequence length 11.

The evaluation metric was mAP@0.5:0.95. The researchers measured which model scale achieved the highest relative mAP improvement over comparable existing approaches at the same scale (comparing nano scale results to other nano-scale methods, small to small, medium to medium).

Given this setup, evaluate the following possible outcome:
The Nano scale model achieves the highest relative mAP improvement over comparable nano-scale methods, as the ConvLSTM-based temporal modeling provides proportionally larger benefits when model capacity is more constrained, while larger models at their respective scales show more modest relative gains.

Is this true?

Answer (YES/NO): YES